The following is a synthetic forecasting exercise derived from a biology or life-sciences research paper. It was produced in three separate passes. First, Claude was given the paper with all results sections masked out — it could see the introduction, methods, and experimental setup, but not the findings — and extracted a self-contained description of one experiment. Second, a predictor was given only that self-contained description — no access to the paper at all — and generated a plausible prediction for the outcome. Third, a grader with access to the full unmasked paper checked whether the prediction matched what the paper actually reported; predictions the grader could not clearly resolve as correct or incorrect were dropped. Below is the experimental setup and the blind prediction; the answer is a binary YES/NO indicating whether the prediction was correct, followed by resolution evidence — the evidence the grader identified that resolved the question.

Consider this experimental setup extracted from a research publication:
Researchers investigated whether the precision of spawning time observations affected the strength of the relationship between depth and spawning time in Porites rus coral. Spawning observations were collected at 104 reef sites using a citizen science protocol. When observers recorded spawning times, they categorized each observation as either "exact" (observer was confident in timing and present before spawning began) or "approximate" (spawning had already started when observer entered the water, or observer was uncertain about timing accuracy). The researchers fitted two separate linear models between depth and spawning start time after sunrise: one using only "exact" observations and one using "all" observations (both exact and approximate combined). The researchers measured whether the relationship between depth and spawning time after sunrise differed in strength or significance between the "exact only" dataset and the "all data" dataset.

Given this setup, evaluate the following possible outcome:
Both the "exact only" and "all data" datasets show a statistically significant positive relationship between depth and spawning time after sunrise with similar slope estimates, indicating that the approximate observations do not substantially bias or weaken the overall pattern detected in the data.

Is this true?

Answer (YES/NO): YES